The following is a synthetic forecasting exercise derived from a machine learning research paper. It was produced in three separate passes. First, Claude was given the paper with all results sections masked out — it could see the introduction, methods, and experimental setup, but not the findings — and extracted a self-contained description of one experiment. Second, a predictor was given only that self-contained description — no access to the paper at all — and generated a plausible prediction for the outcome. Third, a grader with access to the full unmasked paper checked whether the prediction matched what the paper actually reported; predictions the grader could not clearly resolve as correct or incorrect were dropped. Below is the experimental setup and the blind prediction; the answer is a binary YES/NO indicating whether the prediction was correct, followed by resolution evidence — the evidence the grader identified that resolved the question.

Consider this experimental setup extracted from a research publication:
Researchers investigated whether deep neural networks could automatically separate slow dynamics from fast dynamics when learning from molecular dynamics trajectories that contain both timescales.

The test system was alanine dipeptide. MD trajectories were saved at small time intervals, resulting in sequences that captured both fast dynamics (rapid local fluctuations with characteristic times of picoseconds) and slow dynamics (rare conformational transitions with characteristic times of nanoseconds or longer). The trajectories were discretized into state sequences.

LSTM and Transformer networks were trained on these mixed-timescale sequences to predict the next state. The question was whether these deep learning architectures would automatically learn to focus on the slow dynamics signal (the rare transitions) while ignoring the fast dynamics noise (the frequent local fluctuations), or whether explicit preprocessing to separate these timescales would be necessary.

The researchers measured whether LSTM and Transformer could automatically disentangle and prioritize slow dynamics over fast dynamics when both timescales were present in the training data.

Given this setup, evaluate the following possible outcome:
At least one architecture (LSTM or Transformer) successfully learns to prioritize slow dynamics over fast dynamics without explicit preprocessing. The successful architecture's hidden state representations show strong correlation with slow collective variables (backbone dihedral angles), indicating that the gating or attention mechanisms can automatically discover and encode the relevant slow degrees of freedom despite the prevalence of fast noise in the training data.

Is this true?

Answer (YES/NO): NO